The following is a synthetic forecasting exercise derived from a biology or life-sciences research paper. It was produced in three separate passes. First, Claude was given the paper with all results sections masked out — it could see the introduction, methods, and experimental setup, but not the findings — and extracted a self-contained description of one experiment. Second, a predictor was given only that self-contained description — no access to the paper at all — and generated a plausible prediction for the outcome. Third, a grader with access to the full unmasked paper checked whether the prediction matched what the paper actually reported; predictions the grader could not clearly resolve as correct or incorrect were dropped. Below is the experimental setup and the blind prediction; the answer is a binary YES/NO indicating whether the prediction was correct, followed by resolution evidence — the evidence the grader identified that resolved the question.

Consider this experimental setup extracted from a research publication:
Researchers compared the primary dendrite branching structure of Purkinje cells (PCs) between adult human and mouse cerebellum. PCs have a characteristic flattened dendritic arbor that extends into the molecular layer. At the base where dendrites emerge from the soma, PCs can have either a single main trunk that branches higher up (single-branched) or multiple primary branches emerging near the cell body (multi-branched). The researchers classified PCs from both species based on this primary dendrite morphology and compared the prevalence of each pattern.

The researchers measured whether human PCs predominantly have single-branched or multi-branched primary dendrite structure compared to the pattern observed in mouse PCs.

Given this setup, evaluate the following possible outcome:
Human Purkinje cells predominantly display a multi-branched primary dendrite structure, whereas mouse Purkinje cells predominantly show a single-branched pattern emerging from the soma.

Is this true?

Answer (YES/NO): YES